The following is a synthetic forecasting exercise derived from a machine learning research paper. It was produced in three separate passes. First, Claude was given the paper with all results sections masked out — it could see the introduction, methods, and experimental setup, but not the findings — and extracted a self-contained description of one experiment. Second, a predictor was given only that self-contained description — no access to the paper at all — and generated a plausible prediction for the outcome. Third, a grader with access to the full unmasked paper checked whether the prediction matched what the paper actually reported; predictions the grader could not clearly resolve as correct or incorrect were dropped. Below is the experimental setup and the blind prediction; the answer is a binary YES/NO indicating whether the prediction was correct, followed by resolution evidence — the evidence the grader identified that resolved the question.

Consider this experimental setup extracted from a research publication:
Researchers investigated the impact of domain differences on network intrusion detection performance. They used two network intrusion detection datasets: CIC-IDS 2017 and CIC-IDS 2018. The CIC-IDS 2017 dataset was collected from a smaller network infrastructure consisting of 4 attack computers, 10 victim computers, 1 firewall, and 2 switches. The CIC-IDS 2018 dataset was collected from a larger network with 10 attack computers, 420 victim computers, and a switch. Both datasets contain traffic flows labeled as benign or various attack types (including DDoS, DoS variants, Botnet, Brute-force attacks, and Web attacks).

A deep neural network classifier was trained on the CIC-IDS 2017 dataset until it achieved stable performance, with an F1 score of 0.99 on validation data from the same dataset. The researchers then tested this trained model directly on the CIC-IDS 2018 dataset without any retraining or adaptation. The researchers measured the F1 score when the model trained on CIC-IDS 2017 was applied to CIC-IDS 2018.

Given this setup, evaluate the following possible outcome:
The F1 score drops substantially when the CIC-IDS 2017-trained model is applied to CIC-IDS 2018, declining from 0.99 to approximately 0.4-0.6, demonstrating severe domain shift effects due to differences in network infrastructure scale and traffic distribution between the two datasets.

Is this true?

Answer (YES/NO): NO